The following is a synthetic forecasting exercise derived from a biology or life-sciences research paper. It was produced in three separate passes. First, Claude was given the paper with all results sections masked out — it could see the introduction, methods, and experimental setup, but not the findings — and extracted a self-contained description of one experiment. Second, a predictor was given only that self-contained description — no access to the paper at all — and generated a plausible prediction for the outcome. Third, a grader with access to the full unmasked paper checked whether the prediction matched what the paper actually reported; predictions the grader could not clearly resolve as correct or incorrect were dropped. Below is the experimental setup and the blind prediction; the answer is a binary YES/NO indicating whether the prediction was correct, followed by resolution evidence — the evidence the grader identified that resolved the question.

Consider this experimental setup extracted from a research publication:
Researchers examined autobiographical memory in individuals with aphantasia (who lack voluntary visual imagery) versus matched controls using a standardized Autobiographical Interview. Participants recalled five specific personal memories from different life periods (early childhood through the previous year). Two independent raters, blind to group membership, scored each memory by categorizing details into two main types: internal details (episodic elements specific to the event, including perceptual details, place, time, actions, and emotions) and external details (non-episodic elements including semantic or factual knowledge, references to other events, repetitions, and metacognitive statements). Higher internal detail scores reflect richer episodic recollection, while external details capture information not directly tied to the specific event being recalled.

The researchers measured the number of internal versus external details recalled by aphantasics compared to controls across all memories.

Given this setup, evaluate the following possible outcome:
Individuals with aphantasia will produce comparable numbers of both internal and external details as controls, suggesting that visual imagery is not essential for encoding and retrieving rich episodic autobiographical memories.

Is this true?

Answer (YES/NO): NO